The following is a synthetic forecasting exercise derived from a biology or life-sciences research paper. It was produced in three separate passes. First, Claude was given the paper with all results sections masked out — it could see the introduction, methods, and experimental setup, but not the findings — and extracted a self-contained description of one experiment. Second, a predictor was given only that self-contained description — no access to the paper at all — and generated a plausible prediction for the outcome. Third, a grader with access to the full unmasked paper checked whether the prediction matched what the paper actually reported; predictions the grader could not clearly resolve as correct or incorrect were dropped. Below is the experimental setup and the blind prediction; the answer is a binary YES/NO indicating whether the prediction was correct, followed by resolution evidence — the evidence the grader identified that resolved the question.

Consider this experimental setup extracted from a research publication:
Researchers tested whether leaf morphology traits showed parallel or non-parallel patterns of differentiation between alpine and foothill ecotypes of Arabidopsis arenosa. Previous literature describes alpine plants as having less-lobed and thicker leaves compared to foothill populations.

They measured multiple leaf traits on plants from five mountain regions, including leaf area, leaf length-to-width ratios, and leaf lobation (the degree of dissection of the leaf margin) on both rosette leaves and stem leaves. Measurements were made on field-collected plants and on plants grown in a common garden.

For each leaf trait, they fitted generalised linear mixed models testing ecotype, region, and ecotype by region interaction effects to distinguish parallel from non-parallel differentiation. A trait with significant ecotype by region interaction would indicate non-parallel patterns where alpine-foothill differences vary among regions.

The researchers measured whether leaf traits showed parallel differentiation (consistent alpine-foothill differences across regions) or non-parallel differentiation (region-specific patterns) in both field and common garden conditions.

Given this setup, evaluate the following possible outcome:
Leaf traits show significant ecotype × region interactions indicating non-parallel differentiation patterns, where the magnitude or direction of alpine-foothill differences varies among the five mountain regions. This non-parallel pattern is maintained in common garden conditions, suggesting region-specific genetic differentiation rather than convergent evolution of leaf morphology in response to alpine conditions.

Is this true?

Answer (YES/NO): NO